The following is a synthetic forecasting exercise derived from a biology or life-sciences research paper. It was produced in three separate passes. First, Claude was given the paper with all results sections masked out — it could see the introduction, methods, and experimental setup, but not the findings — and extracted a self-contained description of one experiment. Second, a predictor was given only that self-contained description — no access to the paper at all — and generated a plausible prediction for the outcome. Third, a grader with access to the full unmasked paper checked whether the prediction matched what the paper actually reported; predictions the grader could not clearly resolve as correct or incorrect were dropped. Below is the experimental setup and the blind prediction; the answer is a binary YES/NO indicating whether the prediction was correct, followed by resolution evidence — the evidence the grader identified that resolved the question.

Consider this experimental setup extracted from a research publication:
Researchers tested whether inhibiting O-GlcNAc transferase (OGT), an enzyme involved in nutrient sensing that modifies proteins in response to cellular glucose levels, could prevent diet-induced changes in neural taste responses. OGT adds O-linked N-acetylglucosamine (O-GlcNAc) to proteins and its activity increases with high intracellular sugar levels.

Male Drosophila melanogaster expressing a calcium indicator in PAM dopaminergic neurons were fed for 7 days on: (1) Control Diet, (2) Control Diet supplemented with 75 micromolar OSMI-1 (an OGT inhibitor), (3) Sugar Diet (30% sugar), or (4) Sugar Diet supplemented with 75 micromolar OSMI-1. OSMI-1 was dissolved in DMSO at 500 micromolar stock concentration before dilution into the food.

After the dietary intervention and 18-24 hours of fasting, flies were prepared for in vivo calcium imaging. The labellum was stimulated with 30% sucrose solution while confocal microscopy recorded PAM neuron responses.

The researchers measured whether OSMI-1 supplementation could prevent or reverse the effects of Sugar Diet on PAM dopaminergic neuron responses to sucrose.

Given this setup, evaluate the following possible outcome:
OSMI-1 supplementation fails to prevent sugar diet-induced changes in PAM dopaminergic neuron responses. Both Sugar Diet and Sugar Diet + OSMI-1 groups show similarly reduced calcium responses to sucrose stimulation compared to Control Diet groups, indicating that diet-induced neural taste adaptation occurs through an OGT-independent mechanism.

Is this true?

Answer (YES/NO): NO